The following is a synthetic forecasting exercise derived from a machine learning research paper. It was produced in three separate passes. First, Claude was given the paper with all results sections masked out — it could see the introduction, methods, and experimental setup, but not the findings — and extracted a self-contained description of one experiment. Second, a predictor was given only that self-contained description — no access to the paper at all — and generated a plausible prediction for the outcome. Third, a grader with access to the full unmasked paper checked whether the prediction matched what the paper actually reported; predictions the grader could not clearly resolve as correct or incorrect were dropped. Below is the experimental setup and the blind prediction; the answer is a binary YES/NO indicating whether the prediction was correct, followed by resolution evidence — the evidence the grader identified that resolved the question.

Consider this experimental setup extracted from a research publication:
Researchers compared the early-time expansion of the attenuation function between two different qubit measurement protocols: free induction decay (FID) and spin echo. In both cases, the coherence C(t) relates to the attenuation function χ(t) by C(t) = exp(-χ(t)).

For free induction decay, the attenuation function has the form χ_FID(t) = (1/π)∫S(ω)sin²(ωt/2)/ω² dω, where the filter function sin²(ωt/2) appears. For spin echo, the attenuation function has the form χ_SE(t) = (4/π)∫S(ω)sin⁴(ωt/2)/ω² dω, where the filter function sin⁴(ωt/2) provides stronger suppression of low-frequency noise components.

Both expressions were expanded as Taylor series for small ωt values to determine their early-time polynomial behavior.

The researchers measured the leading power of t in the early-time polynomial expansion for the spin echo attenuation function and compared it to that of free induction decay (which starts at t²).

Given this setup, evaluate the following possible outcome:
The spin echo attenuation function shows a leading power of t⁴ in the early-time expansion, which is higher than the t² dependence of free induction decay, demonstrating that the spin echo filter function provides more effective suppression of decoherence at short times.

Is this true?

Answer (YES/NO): YES